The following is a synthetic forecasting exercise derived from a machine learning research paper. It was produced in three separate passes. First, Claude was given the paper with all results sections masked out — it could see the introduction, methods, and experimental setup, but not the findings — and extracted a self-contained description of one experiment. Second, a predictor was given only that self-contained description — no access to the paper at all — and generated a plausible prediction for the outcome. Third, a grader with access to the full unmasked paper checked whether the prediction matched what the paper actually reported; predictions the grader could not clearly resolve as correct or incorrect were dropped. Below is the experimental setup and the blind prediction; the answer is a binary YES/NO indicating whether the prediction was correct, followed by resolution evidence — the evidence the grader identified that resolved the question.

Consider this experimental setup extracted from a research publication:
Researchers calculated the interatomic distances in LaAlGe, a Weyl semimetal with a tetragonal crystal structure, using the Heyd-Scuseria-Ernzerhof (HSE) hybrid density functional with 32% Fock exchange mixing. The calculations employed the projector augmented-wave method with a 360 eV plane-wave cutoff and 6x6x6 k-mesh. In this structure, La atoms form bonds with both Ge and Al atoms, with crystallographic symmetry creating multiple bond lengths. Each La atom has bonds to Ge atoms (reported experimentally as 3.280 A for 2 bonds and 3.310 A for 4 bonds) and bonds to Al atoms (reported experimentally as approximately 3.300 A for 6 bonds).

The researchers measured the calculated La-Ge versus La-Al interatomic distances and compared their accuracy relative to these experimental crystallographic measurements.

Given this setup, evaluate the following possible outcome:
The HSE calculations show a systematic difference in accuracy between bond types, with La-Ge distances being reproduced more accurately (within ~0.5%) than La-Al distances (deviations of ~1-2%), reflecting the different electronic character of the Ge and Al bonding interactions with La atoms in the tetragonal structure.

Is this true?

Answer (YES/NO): NO